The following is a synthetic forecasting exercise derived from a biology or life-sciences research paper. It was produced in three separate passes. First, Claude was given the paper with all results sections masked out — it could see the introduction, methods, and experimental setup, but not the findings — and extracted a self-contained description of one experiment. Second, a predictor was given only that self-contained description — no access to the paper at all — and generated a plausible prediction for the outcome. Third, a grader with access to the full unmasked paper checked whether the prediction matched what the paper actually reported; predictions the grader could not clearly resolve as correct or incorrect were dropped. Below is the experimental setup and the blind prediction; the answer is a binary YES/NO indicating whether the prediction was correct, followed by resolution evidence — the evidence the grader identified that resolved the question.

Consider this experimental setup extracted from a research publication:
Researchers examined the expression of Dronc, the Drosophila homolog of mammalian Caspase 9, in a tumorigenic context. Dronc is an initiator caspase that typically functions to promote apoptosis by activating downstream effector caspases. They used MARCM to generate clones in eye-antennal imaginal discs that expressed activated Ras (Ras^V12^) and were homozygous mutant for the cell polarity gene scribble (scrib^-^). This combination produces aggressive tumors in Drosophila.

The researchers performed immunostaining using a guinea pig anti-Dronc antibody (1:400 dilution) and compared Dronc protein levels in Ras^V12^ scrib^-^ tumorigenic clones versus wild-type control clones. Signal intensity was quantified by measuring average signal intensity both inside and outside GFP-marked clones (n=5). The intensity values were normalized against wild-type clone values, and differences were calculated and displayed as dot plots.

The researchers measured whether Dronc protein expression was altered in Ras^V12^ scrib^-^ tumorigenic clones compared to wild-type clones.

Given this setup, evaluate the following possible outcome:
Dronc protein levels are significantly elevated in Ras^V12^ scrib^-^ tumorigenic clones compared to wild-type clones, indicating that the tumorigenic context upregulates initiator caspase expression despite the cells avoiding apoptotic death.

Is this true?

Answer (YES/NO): YES